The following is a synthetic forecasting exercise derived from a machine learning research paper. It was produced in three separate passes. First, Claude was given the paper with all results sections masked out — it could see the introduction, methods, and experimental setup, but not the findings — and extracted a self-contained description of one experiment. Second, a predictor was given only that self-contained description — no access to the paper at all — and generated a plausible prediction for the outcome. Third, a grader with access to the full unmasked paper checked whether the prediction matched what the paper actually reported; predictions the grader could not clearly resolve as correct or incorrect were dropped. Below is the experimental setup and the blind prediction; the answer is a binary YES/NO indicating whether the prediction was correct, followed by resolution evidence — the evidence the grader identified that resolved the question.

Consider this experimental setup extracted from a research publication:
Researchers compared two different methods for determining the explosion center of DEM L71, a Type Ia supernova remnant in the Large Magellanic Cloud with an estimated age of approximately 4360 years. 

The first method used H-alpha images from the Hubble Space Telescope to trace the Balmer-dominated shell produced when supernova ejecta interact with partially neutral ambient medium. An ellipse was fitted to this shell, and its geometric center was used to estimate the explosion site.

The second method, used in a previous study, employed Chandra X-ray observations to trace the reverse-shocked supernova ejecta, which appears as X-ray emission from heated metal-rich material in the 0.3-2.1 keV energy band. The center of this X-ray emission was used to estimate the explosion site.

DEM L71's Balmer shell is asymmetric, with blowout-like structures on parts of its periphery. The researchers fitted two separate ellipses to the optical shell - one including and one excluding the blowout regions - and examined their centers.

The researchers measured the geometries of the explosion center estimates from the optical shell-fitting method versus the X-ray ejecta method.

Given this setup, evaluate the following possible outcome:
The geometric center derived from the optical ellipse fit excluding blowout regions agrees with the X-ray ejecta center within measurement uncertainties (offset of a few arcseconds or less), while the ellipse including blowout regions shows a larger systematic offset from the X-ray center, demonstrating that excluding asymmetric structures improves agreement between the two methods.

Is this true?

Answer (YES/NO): NO